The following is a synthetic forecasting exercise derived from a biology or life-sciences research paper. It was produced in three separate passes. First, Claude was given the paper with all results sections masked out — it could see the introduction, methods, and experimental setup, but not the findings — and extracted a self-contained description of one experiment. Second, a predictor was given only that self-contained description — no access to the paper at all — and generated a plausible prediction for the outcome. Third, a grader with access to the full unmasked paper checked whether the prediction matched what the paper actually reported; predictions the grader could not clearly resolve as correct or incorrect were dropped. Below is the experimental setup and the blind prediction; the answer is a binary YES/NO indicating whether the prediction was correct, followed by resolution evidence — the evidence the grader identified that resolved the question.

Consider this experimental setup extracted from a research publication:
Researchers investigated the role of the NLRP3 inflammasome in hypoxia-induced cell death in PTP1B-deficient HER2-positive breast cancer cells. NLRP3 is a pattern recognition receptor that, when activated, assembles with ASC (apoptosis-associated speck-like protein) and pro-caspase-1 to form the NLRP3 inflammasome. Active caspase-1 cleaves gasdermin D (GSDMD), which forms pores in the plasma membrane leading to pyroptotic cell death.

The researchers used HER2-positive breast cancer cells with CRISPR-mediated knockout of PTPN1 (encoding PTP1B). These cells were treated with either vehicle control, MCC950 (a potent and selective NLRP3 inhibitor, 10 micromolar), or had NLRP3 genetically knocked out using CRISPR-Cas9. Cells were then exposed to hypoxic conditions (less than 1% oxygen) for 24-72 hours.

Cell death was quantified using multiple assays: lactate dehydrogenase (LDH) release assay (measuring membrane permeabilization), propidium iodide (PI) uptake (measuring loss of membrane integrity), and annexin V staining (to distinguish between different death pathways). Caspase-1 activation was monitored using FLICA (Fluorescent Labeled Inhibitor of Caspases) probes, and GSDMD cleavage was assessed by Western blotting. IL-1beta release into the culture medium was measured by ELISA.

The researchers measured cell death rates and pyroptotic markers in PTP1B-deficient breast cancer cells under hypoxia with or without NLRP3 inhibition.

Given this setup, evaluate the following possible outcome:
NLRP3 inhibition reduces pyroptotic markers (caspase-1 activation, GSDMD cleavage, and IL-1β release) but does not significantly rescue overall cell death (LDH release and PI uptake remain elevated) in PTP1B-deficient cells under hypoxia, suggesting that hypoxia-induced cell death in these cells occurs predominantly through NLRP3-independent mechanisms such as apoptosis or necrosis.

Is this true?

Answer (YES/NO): NO